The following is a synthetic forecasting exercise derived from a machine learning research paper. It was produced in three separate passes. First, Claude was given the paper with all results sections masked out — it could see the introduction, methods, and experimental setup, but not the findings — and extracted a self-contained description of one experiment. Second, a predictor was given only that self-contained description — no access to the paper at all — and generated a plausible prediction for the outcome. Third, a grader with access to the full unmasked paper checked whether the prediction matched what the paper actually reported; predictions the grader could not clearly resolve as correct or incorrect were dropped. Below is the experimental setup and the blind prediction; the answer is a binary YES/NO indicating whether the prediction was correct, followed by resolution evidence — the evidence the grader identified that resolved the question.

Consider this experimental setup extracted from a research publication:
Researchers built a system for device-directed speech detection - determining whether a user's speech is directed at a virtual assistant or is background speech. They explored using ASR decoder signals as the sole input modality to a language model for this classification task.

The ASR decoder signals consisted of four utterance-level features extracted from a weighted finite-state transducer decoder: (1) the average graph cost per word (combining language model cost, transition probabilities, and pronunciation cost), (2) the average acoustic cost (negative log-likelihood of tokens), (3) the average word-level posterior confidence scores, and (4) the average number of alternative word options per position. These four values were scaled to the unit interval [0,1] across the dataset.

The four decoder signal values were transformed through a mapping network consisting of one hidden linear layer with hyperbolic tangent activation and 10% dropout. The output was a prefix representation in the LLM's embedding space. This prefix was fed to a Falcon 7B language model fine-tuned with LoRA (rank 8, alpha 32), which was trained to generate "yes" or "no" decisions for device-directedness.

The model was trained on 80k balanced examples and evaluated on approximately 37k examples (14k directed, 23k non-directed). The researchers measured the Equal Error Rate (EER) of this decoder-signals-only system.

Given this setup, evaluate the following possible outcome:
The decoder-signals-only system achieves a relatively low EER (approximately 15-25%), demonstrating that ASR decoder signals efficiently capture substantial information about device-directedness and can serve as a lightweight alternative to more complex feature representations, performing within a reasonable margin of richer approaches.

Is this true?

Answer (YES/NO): NO